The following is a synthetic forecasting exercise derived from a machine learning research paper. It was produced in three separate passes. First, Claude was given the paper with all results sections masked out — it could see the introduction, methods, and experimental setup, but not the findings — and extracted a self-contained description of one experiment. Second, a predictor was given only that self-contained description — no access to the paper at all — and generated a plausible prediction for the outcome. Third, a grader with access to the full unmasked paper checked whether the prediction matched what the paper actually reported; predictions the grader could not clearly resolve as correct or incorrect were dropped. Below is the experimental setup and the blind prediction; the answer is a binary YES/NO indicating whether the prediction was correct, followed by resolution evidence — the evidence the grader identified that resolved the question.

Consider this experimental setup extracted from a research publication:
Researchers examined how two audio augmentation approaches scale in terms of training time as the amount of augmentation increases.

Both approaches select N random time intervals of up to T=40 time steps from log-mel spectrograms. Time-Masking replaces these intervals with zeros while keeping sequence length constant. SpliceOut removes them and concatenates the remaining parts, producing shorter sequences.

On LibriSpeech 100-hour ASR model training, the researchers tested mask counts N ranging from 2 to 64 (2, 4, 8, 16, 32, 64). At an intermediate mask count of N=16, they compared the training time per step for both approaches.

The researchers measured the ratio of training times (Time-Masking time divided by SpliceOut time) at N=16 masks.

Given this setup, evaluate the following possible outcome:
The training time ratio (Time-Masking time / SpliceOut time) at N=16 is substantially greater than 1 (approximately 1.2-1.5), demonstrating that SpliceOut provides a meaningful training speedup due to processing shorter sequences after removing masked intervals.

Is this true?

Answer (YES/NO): NO